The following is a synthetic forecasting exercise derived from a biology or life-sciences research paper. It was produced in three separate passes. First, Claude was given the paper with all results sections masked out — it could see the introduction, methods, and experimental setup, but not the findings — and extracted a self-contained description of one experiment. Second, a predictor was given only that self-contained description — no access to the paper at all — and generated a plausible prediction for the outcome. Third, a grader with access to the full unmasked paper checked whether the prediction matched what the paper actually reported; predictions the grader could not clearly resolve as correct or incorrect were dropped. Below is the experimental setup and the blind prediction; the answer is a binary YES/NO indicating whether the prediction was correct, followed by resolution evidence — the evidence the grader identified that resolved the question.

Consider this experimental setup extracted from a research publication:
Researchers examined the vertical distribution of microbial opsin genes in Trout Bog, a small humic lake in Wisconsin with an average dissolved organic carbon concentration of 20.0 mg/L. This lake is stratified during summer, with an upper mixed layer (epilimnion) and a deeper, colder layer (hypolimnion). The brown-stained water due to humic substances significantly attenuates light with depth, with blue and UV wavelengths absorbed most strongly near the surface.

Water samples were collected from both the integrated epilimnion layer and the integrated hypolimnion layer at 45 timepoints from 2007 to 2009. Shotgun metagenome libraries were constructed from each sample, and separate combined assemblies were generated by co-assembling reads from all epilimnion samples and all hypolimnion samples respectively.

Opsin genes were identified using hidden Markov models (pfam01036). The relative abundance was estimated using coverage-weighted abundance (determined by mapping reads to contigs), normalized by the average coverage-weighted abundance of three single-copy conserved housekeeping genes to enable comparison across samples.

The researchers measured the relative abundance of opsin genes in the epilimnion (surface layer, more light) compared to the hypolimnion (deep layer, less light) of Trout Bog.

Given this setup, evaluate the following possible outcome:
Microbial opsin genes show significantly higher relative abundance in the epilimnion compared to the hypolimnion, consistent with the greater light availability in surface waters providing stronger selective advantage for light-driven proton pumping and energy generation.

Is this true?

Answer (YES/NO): YES